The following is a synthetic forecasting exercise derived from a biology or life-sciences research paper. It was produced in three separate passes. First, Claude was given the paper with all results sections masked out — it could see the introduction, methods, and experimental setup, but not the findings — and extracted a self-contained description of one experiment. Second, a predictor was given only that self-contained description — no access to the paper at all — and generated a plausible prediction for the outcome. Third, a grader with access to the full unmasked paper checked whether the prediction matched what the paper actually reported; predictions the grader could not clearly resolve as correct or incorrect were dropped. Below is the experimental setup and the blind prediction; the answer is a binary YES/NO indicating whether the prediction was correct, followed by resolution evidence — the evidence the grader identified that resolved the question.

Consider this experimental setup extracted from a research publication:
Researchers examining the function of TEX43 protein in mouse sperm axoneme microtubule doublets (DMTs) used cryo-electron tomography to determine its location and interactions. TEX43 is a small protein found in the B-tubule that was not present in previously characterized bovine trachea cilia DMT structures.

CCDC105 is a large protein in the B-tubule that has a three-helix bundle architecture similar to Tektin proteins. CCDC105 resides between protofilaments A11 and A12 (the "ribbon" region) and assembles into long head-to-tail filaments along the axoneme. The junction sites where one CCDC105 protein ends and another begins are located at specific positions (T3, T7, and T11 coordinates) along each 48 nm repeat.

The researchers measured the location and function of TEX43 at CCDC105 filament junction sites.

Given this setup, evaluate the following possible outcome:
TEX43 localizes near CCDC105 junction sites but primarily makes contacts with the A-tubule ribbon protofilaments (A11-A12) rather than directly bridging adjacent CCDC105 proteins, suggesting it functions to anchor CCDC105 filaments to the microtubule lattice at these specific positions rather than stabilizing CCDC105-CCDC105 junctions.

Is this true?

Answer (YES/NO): NO